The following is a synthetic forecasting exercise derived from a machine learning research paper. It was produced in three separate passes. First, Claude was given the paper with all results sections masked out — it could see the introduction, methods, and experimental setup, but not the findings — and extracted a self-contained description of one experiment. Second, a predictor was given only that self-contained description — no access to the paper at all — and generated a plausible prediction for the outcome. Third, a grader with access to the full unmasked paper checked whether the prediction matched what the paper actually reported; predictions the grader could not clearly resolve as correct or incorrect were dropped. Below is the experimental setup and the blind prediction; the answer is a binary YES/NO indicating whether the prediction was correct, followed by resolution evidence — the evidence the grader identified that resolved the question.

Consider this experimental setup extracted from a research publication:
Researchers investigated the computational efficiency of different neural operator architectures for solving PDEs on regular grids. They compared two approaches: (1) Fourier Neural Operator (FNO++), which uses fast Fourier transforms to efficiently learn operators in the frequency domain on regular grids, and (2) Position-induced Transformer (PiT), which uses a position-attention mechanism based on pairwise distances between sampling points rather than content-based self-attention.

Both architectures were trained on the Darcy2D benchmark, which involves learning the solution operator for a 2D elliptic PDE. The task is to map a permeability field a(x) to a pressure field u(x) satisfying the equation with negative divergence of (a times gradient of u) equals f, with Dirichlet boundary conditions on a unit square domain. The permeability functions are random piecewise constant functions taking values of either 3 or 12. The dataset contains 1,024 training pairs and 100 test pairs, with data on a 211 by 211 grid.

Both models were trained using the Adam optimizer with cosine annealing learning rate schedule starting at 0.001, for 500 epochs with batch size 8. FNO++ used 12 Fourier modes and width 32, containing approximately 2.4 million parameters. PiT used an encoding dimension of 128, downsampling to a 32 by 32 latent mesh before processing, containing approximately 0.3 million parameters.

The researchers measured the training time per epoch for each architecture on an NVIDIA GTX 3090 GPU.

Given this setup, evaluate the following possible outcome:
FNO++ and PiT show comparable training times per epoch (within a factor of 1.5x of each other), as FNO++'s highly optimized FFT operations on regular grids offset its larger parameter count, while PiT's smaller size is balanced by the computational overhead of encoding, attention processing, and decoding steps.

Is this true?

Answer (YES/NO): NO